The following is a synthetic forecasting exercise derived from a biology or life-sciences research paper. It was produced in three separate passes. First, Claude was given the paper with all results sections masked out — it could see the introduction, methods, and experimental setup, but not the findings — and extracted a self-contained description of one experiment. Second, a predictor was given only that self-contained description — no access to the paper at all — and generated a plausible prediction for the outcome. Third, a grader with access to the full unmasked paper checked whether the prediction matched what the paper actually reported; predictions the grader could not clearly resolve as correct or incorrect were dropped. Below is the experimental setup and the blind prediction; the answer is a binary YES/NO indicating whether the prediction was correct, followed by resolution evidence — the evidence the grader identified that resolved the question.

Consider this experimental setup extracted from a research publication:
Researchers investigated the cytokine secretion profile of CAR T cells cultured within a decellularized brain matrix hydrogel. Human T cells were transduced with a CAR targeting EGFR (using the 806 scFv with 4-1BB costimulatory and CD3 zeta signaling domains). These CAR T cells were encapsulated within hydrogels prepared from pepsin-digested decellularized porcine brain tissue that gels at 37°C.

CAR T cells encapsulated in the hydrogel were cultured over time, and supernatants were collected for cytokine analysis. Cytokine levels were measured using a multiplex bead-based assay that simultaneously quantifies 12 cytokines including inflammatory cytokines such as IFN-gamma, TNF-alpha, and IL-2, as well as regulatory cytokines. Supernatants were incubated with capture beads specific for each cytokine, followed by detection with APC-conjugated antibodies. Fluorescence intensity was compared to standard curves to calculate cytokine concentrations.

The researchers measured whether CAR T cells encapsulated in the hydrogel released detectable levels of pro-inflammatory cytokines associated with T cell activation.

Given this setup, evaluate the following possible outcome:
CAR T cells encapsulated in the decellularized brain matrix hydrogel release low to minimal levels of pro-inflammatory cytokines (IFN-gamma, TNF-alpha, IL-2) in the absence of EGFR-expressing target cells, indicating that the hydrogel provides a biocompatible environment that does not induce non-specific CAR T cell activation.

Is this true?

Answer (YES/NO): NO